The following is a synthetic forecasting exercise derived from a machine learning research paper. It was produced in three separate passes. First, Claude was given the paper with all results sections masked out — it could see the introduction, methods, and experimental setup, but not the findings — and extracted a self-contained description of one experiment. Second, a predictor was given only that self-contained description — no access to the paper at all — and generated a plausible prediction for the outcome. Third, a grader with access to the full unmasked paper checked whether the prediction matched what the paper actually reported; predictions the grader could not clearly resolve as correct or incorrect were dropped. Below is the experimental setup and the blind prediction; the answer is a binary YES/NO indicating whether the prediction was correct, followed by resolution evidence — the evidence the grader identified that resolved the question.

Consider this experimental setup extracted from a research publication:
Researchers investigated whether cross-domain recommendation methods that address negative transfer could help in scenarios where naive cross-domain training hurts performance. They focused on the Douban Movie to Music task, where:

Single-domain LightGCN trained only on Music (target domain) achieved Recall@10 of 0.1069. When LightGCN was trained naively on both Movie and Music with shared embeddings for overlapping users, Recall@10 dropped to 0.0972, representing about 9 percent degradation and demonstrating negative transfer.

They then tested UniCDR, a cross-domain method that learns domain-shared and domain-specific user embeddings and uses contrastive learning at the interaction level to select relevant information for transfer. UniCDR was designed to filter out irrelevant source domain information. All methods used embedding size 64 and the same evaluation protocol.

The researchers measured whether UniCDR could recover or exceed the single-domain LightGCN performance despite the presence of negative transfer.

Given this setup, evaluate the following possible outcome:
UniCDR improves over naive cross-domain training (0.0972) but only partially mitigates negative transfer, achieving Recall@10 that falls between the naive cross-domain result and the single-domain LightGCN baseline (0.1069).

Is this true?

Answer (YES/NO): NO